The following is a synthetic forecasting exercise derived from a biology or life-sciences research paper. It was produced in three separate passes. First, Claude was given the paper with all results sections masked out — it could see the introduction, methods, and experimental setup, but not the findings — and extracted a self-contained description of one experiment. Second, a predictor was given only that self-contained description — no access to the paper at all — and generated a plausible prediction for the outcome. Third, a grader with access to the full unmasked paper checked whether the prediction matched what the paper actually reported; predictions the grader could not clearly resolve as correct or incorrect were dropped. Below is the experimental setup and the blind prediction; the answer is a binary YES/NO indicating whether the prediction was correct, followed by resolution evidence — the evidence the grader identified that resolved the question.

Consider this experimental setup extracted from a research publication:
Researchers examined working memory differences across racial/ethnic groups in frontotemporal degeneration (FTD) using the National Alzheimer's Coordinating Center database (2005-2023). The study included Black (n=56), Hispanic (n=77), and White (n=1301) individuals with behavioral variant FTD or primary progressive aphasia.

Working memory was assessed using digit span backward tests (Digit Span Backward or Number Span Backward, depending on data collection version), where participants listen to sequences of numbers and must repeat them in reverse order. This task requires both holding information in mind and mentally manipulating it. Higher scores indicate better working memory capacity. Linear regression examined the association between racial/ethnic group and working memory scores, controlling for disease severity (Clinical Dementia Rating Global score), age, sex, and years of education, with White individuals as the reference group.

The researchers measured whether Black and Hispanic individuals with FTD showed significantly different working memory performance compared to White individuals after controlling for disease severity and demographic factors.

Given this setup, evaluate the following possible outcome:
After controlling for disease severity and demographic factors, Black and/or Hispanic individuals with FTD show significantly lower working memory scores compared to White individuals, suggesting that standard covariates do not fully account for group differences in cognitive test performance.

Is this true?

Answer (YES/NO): YES